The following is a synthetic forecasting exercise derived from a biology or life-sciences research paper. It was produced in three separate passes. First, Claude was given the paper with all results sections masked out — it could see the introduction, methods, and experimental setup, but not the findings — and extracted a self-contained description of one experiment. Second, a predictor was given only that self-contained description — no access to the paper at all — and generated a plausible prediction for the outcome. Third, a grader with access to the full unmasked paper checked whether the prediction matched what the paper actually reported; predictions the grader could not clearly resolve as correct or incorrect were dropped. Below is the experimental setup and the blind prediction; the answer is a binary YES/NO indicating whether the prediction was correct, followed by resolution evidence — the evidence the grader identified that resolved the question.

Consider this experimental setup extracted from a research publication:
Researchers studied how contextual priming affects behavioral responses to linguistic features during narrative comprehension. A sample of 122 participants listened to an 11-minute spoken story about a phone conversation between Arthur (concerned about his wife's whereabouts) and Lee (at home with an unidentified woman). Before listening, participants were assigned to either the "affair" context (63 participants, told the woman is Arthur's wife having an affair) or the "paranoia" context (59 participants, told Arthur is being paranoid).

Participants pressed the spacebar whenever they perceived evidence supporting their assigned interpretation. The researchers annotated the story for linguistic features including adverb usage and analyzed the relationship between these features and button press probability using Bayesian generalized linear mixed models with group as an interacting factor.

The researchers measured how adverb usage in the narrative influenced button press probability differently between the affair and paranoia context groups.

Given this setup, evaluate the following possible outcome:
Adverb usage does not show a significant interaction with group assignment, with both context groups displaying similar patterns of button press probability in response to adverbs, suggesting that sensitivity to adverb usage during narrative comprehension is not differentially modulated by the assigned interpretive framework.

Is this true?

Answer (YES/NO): NO